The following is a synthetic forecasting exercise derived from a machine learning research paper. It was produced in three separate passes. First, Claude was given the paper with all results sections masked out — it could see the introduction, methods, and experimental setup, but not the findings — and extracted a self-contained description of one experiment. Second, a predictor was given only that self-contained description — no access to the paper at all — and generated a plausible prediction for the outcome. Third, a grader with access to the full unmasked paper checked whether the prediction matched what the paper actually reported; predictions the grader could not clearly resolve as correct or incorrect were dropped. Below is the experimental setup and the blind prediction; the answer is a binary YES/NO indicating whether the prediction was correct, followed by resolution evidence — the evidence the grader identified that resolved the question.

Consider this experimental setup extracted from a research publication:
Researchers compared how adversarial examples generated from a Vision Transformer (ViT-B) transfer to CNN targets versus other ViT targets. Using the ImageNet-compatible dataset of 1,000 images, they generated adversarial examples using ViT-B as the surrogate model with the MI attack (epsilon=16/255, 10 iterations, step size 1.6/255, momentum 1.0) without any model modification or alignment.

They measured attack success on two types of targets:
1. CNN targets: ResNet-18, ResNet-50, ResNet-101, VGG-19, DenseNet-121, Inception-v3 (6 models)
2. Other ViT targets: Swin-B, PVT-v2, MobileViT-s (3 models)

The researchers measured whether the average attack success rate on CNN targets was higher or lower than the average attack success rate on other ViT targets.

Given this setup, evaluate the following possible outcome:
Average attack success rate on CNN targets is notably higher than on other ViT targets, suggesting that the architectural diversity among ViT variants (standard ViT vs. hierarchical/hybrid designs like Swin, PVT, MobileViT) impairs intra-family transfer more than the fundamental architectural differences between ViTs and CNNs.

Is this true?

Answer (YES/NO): NO